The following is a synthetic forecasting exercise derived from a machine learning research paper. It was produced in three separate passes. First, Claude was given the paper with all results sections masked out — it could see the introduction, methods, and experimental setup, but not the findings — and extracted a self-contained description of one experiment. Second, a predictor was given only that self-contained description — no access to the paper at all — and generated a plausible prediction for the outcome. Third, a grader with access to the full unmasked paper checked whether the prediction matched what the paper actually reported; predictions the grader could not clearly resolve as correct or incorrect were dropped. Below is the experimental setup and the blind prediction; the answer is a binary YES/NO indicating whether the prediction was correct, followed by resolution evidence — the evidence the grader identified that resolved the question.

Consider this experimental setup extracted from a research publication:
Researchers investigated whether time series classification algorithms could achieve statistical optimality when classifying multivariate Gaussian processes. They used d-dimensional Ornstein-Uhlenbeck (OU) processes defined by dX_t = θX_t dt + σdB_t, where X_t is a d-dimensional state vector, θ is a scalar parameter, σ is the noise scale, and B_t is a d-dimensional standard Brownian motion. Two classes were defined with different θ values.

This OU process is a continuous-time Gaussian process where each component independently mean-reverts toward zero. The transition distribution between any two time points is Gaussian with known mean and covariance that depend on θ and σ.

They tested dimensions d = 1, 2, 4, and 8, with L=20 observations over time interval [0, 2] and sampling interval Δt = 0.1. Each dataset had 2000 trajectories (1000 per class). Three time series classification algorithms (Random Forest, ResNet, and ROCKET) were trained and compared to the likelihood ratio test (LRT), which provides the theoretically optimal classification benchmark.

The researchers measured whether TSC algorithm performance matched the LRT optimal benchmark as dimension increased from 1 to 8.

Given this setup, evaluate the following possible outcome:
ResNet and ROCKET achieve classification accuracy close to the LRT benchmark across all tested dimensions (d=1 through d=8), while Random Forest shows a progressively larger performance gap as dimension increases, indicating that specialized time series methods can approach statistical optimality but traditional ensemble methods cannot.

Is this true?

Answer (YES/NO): NO